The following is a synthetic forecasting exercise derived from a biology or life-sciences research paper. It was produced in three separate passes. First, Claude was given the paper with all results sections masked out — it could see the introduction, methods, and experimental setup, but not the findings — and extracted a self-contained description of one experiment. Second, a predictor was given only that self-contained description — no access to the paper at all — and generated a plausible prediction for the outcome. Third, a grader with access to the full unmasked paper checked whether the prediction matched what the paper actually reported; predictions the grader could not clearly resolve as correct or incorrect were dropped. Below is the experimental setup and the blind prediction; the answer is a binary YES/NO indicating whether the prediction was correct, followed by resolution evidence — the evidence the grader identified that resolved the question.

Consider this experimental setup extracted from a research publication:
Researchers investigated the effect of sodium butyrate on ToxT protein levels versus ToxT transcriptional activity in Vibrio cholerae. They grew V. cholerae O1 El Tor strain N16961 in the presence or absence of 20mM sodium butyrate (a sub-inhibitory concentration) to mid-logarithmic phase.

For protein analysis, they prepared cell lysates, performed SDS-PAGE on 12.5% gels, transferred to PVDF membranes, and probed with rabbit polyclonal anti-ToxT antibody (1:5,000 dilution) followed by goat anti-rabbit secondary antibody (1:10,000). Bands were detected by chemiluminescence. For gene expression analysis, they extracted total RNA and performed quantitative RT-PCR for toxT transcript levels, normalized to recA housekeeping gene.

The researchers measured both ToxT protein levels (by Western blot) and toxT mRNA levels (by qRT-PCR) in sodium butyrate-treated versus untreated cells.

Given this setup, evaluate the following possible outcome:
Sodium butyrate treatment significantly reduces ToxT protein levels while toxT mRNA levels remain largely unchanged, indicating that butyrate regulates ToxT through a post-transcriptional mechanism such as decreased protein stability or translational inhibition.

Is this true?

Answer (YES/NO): NO